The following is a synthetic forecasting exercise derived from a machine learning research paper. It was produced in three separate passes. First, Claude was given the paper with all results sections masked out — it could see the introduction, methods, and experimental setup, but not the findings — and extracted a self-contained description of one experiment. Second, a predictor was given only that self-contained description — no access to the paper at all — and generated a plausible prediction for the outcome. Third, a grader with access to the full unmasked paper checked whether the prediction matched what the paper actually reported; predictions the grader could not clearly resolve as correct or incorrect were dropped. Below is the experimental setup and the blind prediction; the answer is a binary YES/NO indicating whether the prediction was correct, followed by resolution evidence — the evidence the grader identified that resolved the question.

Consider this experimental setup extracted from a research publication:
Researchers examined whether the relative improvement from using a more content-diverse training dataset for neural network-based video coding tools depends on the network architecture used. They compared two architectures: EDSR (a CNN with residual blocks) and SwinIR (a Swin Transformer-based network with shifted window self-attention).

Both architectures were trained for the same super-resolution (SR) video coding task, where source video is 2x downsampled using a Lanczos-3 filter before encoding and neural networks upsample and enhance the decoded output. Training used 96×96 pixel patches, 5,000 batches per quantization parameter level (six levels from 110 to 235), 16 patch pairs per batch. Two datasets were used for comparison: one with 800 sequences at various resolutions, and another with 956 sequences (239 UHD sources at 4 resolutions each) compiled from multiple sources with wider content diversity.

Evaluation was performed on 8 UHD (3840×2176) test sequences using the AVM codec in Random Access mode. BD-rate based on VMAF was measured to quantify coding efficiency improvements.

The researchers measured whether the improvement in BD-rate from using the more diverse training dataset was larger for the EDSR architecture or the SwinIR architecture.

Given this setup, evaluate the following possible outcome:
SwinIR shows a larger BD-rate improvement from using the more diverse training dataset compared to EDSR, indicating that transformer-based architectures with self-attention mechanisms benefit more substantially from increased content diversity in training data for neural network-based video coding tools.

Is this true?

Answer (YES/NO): YES